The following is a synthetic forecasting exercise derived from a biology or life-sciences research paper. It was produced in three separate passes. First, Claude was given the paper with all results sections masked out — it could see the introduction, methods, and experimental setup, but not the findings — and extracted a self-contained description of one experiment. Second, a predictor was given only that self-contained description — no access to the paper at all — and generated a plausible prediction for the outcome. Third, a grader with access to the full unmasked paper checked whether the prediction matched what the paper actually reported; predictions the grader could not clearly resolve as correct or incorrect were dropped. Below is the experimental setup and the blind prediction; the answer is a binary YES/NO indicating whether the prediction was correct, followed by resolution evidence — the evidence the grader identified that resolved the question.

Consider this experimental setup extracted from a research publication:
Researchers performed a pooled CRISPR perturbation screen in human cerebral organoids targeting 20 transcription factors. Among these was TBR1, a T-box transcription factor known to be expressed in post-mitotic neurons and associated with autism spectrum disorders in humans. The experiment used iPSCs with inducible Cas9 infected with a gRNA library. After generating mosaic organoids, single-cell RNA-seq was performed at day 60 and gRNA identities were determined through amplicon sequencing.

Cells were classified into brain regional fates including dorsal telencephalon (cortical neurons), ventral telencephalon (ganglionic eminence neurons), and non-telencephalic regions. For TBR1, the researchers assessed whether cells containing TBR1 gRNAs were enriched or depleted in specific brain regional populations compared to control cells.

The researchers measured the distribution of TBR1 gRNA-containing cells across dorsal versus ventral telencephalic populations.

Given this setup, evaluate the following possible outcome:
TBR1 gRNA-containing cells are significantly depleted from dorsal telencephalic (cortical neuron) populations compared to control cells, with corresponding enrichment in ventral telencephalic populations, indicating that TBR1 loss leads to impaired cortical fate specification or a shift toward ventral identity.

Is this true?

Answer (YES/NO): YES